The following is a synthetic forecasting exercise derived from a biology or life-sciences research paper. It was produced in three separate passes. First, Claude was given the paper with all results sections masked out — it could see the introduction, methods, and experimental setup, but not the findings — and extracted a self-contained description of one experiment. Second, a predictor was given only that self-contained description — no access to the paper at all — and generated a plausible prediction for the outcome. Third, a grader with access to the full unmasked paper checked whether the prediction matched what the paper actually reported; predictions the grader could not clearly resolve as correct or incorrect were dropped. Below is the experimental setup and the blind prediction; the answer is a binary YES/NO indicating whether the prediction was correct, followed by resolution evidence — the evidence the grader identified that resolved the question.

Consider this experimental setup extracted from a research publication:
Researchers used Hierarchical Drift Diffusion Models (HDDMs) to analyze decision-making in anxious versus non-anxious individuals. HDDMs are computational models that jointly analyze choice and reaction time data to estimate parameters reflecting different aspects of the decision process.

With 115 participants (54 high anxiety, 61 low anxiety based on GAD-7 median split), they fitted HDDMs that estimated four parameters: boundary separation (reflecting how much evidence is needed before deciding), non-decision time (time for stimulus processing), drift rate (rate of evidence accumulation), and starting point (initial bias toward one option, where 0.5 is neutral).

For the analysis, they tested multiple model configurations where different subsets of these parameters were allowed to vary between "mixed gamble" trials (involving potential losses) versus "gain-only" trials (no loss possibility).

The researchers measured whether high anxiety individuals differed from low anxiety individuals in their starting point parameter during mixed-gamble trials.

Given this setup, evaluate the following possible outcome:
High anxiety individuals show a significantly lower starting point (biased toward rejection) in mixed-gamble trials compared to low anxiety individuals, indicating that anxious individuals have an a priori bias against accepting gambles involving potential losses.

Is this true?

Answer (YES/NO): NO